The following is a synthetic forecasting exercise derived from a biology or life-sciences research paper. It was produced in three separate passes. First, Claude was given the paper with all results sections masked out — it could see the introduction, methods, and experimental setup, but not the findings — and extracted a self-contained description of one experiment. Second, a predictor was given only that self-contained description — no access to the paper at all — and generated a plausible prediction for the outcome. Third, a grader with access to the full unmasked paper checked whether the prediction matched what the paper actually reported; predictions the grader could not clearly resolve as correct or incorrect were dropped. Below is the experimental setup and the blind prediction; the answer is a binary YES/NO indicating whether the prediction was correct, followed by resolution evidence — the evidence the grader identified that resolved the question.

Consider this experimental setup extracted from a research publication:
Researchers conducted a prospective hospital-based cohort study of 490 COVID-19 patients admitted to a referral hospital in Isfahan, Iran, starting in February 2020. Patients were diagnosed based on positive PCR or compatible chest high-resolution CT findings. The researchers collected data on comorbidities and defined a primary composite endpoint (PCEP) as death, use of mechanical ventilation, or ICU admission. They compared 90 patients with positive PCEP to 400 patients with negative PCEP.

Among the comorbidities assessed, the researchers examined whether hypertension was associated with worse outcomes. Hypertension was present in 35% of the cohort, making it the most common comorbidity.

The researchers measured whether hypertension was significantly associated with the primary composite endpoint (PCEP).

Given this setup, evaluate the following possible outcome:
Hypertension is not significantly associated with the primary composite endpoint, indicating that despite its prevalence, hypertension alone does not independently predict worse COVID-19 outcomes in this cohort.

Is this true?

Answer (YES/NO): YES